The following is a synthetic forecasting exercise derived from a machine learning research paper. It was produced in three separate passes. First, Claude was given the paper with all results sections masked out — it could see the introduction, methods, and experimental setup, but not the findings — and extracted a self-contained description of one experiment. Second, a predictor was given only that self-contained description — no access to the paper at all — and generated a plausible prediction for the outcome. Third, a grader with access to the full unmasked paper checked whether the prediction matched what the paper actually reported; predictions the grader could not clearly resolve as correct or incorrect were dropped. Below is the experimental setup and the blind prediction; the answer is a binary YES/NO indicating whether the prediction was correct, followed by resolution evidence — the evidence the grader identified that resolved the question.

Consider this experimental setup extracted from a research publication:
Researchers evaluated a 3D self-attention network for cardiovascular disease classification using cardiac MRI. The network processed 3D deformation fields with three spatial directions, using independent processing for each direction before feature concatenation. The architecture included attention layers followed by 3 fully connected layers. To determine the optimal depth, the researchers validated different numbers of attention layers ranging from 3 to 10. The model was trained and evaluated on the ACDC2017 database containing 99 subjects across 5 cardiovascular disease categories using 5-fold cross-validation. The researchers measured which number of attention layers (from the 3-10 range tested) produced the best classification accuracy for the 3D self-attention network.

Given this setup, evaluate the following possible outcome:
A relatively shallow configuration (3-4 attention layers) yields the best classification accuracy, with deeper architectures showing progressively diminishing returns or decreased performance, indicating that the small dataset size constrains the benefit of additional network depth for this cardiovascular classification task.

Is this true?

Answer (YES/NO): NO